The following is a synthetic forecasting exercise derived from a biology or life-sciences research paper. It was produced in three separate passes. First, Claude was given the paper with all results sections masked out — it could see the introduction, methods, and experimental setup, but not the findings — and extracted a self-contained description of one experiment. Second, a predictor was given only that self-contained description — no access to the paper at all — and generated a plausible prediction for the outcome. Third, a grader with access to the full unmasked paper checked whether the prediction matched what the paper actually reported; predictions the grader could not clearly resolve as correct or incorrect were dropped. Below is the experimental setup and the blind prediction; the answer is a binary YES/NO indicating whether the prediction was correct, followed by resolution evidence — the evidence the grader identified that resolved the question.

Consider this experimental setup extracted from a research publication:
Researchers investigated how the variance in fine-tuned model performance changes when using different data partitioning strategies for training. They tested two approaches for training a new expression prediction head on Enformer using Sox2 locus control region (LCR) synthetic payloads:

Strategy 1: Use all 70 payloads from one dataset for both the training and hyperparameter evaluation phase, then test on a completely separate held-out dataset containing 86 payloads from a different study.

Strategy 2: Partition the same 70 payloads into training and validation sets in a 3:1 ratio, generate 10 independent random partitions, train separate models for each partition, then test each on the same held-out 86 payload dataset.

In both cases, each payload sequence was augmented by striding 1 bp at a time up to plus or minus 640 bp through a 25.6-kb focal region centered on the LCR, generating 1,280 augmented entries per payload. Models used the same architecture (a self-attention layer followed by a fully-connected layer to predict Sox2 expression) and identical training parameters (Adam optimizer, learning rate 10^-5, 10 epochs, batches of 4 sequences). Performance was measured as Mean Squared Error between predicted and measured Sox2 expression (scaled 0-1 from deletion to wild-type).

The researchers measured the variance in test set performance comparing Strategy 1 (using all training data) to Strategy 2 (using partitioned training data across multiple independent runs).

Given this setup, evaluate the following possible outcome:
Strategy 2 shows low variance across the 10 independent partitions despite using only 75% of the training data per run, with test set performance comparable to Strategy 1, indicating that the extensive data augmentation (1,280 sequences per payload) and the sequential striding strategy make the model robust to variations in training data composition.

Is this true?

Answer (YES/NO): NO